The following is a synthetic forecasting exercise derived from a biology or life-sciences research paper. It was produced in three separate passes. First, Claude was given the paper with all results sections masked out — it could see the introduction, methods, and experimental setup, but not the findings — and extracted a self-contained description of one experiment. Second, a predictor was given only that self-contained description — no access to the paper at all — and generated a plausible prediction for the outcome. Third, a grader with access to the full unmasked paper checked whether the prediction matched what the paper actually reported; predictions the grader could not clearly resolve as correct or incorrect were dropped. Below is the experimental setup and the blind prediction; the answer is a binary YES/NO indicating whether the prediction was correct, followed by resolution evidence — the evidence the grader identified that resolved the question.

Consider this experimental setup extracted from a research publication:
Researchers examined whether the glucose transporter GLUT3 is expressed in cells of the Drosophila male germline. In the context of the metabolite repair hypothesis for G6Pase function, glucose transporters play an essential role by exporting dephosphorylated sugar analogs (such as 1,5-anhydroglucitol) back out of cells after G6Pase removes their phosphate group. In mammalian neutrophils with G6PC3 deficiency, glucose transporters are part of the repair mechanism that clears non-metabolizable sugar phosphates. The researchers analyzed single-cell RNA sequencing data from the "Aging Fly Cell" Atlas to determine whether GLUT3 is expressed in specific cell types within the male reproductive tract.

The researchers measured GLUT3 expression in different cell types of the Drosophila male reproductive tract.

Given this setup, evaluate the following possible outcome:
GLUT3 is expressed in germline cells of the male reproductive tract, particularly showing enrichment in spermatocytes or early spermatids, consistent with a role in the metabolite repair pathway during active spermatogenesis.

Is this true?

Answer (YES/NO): YES